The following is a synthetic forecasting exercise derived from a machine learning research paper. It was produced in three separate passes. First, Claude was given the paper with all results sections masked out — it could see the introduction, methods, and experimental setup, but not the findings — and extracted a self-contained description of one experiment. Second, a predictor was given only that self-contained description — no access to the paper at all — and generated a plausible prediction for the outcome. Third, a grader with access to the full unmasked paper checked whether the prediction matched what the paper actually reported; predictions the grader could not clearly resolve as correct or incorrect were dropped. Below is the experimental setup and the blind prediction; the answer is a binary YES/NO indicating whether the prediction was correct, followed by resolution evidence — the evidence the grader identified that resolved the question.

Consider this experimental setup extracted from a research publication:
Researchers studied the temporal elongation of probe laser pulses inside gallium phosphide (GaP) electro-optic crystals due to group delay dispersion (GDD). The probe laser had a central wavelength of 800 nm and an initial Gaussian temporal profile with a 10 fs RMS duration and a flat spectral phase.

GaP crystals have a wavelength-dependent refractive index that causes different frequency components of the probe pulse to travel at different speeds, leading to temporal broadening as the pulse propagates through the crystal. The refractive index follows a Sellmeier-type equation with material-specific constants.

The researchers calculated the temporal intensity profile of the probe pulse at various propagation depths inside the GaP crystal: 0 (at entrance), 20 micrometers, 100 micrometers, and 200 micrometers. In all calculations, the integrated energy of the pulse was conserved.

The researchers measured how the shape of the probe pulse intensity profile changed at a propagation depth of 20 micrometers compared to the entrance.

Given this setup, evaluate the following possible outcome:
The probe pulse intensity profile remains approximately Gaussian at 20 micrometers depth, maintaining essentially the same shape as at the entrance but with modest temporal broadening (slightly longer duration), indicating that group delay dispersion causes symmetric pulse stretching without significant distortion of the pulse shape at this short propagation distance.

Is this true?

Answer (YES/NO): NO